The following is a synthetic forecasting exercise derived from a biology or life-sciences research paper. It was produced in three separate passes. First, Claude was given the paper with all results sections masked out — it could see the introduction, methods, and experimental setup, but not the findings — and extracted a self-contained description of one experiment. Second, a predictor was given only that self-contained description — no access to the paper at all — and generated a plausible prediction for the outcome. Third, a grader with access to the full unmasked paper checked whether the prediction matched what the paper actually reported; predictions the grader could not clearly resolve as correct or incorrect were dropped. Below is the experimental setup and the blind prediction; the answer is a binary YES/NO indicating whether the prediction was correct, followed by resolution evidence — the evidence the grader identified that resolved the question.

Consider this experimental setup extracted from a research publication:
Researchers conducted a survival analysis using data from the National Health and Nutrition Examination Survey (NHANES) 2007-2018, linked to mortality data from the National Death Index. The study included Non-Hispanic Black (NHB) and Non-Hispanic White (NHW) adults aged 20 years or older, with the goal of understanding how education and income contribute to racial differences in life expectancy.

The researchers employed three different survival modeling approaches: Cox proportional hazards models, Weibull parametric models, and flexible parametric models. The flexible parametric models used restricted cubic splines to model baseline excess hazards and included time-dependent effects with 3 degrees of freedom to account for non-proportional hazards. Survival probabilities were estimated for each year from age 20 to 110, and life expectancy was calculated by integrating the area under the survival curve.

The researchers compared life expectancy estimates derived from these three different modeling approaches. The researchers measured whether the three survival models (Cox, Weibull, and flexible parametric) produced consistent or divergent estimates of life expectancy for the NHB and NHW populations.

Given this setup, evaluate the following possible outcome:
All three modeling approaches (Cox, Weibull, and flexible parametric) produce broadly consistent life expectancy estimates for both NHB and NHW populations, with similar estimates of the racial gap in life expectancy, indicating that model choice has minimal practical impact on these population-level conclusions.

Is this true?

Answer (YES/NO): YES